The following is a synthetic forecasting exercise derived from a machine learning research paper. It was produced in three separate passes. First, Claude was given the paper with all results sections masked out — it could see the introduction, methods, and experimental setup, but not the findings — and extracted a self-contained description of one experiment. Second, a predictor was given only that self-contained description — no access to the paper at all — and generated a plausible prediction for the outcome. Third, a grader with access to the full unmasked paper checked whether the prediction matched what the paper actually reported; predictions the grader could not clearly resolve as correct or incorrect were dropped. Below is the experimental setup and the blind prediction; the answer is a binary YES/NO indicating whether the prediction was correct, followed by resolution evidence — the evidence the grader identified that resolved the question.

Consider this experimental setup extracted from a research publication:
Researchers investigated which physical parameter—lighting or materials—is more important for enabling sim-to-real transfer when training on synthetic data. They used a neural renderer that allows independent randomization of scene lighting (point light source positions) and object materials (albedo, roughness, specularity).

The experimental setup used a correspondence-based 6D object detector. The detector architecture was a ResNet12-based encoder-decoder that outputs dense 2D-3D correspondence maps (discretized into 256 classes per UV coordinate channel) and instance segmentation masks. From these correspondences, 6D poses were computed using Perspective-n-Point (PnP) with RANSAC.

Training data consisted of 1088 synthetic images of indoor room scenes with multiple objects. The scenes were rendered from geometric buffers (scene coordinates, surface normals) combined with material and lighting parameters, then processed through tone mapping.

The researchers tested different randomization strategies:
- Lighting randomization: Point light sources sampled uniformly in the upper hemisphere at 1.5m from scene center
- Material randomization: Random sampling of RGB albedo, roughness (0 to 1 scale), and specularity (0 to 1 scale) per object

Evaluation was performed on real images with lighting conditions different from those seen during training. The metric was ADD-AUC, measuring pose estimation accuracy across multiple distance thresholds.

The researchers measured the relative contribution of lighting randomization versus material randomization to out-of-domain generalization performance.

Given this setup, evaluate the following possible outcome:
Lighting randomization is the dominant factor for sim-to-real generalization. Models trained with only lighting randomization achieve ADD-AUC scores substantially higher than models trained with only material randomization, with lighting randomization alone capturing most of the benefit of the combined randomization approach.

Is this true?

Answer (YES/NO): YES